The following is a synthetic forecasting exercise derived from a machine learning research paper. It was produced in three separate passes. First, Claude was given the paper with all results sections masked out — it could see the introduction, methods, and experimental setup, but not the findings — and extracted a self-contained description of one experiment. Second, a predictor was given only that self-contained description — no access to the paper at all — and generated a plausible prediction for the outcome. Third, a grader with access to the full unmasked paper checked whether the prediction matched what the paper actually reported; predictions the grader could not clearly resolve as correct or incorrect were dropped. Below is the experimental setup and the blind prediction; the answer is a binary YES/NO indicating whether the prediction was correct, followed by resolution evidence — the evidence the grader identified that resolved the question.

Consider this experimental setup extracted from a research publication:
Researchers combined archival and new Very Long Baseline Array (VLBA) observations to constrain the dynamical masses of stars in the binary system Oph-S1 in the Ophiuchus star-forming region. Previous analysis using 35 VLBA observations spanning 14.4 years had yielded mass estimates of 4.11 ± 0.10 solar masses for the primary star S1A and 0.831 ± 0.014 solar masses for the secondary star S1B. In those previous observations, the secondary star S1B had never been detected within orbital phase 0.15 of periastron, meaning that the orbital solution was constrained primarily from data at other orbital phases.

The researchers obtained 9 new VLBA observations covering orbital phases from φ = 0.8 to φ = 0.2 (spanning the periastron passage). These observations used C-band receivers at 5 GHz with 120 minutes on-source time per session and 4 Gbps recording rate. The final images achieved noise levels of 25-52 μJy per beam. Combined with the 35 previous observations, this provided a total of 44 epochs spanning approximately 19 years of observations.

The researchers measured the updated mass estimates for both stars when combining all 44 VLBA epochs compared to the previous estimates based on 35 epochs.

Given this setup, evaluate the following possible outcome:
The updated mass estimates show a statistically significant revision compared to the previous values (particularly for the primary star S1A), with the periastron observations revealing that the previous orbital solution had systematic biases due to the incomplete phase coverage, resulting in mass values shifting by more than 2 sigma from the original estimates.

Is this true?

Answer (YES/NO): NO